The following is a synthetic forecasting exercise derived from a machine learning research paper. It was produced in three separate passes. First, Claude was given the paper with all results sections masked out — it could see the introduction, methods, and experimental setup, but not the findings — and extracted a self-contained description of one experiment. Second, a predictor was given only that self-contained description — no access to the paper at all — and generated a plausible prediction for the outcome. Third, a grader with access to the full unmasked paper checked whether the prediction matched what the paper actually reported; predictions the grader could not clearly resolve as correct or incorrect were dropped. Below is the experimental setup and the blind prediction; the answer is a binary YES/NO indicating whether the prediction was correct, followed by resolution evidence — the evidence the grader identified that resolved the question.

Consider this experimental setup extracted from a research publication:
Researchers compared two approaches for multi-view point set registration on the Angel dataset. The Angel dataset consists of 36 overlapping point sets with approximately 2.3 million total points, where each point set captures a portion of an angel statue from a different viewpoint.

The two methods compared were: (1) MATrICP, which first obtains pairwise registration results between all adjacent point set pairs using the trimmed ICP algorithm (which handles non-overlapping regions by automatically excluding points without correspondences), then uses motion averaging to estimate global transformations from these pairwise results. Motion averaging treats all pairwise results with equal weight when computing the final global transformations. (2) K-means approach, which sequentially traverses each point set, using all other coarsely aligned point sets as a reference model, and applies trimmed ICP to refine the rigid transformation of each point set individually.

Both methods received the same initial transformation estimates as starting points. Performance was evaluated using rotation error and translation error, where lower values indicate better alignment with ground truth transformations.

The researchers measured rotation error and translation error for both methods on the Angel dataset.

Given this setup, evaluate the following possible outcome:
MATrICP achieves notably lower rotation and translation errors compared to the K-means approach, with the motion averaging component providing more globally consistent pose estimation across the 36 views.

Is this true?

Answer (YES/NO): NO